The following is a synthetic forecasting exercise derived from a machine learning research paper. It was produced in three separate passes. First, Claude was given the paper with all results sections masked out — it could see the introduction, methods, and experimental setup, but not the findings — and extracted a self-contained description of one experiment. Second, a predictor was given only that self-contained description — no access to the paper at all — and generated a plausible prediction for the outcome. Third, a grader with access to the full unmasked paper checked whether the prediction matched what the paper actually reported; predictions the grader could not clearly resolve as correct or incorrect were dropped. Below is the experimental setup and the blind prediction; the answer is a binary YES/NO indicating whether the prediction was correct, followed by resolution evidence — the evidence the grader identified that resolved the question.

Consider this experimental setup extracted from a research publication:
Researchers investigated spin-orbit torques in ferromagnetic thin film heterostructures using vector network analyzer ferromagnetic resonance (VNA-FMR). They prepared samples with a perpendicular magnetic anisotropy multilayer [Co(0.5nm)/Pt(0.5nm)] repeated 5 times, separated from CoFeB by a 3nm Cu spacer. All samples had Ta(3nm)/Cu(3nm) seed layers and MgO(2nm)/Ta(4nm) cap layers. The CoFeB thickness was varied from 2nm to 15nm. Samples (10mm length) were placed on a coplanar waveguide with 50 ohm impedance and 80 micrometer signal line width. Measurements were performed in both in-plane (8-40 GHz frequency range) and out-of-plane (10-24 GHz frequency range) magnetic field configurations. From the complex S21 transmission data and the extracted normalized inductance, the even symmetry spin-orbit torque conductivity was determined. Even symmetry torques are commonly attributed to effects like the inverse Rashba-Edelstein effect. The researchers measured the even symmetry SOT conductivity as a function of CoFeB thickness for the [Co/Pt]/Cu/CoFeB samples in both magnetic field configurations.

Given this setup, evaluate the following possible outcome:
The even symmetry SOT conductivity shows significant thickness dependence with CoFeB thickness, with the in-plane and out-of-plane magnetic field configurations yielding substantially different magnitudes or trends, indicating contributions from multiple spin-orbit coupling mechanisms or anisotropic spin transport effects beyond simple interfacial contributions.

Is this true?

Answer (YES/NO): NO